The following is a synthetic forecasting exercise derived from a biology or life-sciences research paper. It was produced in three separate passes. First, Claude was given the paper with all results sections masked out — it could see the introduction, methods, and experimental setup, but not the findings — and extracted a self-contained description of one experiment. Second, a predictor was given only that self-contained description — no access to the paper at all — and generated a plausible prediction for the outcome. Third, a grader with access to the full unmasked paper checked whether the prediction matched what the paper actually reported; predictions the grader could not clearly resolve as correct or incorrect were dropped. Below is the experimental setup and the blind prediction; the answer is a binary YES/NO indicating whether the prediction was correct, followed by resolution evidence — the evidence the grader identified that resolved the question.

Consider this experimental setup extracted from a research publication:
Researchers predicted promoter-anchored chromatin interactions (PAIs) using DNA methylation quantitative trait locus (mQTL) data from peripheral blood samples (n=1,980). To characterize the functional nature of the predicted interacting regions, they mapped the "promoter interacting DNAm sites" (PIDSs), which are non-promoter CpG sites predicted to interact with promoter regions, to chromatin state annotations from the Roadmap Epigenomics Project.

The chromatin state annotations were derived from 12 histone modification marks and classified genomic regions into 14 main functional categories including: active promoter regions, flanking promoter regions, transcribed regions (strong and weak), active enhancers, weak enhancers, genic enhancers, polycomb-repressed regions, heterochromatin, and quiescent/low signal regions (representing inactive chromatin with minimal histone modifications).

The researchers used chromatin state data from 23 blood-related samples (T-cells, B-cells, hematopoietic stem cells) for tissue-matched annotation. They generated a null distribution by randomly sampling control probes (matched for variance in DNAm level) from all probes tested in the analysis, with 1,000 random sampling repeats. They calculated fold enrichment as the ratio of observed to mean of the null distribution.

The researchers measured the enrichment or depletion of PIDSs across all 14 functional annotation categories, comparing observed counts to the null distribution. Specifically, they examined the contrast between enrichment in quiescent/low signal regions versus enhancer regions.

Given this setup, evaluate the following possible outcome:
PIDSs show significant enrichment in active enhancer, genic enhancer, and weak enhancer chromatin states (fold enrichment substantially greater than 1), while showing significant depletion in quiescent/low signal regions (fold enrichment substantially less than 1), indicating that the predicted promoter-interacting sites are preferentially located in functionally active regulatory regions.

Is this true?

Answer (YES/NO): YES